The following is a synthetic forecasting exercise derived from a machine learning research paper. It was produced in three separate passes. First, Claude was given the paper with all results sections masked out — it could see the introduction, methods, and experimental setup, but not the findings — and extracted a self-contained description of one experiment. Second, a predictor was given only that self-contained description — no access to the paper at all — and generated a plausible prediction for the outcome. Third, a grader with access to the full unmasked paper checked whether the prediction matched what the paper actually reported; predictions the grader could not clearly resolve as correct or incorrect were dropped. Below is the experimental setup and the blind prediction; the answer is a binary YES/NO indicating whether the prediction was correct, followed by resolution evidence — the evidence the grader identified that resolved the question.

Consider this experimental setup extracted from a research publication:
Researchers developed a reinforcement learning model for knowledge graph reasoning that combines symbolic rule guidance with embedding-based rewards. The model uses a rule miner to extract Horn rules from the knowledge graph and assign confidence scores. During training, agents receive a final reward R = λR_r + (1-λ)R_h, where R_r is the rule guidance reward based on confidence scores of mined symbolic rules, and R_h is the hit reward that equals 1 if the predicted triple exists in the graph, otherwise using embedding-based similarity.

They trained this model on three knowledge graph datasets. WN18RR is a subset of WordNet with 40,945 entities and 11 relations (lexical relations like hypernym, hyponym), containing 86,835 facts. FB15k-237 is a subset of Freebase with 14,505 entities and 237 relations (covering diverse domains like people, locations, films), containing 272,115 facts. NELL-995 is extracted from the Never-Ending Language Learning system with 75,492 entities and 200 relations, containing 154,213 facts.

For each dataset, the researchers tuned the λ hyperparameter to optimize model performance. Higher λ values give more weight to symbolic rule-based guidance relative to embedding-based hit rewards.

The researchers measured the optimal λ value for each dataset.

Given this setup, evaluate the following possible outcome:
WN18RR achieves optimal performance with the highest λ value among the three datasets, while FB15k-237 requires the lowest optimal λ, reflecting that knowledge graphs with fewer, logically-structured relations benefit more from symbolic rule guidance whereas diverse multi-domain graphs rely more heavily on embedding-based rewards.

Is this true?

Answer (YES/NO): YES